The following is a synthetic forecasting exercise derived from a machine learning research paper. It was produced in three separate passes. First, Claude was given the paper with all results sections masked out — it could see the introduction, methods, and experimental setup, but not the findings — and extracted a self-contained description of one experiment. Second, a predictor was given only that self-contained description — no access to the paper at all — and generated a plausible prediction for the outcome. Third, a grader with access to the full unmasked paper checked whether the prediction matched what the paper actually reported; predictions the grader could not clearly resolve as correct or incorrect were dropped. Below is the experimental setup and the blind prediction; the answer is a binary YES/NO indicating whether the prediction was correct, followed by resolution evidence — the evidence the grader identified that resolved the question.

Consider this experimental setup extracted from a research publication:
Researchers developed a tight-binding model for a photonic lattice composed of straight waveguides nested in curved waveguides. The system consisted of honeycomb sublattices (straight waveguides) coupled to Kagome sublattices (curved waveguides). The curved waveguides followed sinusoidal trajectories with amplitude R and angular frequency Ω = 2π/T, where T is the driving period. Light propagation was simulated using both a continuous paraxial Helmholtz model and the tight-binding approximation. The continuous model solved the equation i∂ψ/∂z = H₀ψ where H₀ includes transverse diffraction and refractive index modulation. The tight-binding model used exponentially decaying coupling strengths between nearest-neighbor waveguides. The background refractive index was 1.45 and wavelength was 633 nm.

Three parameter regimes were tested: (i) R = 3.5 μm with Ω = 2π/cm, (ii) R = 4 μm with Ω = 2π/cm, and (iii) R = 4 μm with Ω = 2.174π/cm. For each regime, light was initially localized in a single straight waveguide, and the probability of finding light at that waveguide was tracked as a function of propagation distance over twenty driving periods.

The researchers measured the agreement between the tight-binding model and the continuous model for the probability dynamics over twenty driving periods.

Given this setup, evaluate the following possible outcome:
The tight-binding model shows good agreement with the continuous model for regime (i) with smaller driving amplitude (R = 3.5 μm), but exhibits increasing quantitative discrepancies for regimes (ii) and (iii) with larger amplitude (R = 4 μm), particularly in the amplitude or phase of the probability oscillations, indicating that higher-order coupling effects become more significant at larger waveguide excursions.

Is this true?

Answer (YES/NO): NO